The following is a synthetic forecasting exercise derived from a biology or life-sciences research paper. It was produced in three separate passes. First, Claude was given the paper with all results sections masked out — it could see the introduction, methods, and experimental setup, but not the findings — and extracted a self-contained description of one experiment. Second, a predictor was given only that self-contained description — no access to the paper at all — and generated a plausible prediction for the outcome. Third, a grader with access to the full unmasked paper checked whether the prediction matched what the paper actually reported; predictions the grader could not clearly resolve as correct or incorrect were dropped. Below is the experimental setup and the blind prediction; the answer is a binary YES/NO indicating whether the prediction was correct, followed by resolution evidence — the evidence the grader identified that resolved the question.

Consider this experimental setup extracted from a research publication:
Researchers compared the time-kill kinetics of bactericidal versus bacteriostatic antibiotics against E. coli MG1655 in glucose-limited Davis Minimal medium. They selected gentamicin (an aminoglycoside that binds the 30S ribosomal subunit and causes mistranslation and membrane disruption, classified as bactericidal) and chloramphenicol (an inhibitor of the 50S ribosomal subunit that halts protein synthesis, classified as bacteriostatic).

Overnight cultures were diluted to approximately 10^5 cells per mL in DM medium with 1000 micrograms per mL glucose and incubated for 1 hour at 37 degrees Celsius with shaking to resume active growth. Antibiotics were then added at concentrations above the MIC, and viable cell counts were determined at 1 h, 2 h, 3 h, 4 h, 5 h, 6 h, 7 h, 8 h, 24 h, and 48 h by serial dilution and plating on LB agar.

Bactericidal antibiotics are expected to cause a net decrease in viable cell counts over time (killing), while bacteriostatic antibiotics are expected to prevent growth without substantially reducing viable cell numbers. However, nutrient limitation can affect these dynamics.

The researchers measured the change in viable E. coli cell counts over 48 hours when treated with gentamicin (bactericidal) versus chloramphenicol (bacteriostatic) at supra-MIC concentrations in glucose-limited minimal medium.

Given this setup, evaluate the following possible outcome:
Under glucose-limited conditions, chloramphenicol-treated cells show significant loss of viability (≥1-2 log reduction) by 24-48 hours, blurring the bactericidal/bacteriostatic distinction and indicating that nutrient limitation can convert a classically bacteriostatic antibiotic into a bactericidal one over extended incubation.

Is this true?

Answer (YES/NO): NO